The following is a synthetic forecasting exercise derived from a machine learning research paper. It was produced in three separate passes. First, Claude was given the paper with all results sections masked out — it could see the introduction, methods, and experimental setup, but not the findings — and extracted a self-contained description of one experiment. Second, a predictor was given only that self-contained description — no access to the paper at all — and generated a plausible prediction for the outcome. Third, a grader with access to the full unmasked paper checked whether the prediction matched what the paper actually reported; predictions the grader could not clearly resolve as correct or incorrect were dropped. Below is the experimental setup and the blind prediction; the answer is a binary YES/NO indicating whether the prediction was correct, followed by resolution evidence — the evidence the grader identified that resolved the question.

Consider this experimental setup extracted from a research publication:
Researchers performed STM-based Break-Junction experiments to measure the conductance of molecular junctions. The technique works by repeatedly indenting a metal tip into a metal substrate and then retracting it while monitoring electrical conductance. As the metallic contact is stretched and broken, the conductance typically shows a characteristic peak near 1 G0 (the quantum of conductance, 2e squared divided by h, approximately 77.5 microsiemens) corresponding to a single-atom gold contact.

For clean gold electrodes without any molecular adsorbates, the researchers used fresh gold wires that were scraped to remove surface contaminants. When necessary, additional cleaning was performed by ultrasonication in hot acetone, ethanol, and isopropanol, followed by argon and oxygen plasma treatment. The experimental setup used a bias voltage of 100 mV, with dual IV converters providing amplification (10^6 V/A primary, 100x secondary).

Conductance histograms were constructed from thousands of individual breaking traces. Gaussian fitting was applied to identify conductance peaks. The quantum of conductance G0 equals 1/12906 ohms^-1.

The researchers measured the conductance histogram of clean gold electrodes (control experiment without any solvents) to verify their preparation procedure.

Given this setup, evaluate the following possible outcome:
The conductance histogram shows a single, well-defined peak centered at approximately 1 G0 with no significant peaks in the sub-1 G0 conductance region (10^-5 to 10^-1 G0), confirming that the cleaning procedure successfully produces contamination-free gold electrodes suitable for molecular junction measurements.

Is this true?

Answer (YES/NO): YES